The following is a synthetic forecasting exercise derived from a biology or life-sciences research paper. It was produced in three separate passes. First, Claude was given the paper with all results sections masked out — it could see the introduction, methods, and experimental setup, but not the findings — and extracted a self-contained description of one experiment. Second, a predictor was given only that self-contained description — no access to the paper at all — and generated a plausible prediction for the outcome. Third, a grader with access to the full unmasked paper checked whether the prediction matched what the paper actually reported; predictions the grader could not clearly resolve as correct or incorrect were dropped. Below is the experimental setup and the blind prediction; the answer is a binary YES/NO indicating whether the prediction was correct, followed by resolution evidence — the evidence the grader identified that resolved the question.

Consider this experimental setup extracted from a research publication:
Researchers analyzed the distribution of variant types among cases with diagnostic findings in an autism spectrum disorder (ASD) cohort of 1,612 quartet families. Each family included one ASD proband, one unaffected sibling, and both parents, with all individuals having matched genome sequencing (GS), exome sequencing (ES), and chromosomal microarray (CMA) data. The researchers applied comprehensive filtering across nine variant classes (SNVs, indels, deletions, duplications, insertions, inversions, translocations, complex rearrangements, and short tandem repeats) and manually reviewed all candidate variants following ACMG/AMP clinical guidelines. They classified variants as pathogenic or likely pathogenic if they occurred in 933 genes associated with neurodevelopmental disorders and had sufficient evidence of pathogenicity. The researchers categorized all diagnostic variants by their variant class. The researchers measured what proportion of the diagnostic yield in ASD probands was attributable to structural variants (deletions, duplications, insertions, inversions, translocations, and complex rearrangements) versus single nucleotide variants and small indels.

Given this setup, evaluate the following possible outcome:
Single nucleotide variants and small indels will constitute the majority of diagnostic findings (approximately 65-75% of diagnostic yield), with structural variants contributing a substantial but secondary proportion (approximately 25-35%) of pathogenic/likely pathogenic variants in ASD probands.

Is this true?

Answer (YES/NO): NO